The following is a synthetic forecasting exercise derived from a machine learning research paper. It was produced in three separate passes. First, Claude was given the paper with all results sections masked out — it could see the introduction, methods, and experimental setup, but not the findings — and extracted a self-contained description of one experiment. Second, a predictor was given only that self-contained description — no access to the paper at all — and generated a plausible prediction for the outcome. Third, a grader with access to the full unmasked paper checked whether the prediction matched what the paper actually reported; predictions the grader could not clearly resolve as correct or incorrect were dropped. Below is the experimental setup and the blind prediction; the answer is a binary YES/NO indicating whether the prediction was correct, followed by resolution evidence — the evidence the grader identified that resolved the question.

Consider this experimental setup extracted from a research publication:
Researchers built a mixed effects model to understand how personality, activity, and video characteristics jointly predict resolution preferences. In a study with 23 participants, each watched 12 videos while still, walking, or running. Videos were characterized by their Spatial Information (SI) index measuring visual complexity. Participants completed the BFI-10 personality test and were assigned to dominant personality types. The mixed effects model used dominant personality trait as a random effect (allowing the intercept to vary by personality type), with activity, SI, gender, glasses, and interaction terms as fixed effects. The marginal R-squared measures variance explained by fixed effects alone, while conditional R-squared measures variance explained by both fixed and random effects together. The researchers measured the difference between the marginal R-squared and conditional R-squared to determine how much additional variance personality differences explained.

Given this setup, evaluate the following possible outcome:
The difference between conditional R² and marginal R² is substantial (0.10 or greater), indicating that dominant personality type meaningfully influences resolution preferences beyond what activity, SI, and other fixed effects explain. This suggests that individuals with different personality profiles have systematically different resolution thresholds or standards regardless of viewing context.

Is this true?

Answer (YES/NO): NO